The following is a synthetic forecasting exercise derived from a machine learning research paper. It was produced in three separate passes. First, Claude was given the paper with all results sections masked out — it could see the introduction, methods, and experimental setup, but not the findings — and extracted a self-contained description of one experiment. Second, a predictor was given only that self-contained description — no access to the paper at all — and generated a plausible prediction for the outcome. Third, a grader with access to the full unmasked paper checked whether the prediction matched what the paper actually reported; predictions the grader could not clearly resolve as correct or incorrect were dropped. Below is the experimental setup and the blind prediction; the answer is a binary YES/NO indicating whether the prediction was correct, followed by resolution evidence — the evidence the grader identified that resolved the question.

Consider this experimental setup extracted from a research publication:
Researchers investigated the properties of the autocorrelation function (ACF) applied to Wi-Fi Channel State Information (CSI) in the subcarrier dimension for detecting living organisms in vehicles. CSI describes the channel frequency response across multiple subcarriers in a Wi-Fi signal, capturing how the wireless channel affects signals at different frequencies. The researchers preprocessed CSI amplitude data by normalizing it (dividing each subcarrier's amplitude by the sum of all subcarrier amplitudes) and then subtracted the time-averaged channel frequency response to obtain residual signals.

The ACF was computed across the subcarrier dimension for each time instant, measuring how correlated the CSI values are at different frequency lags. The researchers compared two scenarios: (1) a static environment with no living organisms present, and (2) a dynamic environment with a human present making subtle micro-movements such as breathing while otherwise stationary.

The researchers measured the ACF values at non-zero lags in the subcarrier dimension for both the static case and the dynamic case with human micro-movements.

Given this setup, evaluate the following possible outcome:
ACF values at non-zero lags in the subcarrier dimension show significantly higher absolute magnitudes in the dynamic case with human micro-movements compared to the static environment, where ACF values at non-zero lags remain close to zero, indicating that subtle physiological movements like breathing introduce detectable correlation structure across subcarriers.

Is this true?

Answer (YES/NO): YES